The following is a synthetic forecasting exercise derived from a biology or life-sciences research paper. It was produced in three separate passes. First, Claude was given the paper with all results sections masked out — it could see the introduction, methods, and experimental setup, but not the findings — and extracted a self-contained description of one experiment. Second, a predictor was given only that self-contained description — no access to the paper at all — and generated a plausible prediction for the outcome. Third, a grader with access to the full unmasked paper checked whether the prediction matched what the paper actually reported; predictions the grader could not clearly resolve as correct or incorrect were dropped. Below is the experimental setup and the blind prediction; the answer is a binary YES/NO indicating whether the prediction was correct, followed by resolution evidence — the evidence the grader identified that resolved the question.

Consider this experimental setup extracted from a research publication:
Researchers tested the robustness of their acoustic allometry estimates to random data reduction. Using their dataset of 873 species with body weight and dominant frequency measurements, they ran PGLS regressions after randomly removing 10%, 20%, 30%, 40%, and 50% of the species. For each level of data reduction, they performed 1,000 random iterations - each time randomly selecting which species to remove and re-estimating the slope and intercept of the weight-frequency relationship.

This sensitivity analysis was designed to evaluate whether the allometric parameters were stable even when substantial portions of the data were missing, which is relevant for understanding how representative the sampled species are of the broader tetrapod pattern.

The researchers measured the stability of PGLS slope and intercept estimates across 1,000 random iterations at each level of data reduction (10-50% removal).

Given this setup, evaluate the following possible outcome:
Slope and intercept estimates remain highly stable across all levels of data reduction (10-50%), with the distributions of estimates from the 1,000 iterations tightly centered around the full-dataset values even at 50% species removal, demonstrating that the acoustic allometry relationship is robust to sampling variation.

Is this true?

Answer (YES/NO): YES